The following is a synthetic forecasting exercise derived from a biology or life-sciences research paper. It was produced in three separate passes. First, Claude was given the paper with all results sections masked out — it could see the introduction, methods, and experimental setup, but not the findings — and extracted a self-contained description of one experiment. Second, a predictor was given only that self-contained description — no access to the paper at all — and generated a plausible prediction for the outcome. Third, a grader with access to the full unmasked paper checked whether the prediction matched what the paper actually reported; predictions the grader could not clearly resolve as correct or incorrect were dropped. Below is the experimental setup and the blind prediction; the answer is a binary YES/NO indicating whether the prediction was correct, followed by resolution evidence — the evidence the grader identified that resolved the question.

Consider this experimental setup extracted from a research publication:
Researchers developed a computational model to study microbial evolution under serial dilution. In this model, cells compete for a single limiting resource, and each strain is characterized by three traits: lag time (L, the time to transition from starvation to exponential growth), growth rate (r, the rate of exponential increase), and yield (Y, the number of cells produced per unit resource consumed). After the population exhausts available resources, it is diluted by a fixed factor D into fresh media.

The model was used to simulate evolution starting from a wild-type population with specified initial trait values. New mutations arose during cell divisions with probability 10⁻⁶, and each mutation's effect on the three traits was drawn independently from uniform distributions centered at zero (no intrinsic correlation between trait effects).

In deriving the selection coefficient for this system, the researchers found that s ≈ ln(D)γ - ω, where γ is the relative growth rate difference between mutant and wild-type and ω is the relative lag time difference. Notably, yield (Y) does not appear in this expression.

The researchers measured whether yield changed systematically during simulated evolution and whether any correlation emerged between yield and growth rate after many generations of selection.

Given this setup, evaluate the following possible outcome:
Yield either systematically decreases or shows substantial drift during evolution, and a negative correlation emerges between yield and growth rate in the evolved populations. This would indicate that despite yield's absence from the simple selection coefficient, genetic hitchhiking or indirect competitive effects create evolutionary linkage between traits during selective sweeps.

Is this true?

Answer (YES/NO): NO